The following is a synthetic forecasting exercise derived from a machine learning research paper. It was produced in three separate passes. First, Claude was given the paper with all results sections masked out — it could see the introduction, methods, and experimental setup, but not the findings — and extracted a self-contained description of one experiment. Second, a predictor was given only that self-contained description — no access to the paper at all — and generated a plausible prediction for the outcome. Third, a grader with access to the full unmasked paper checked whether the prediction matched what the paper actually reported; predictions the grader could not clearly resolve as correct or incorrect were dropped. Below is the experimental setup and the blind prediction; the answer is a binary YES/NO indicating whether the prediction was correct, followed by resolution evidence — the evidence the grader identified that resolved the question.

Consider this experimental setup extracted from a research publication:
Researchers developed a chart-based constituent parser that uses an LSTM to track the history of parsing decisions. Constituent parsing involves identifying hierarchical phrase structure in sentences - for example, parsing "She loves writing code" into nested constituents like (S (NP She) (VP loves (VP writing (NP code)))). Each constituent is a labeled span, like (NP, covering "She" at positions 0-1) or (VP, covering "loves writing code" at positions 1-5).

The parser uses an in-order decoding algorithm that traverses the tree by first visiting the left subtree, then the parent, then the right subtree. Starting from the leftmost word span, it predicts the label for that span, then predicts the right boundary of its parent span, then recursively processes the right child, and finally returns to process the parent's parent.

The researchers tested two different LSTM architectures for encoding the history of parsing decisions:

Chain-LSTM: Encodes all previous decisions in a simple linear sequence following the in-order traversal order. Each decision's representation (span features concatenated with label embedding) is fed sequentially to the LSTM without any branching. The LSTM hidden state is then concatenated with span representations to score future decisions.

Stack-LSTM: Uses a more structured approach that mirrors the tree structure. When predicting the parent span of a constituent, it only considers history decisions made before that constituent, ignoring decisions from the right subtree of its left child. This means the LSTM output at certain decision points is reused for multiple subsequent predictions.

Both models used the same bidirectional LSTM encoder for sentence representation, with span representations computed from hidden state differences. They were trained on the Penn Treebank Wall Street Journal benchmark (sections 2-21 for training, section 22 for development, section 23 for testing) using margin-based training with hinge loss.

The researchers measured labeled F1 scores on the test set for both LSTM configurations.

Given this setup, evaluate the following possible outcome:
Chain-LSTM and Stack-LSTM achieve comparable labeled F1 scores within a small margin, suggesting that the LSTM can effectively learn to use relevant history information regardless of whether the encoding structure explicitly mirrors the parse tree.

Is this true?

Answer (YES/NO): NO